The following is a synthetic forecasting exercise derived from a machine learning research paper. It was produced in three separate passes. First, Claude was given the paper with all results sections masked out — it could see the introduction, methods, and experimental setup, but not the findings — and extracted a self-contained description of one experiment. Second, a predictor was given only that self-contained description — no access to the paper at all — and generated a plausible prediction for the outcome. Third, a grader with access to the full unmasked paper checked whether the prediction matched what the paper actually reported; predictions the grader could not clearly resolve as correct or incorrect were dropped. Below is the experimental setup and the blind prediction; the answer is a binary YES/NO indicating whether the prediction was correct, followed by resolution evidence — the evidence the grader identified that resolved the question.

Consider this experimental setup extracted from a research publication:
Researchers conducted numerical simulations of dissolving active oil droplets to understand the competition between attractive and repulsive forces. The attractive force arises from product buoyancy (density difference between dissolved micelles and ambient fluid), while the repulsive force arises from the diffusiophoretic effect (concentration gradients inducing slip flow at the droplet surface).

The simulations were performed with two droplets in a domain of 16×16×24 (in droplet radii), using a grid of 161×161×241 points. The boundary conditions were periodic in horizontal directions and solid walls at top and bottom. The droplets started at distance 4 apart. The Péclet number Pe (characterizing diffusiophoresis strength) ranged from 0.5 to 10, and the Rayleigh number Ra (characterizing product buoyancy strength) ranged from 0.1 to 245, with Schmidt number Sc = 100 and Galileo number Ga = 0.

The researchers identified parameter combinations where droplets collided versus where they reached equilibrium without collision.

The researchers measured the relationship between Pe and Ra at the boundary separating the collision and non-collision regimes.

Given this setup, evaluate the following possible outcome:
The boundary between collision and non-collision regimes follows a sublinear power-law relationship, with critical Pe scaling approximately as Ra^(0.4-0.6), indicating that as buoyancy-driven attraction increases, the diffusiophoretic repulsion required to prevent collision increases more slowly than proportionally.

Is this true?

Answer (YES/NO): NO